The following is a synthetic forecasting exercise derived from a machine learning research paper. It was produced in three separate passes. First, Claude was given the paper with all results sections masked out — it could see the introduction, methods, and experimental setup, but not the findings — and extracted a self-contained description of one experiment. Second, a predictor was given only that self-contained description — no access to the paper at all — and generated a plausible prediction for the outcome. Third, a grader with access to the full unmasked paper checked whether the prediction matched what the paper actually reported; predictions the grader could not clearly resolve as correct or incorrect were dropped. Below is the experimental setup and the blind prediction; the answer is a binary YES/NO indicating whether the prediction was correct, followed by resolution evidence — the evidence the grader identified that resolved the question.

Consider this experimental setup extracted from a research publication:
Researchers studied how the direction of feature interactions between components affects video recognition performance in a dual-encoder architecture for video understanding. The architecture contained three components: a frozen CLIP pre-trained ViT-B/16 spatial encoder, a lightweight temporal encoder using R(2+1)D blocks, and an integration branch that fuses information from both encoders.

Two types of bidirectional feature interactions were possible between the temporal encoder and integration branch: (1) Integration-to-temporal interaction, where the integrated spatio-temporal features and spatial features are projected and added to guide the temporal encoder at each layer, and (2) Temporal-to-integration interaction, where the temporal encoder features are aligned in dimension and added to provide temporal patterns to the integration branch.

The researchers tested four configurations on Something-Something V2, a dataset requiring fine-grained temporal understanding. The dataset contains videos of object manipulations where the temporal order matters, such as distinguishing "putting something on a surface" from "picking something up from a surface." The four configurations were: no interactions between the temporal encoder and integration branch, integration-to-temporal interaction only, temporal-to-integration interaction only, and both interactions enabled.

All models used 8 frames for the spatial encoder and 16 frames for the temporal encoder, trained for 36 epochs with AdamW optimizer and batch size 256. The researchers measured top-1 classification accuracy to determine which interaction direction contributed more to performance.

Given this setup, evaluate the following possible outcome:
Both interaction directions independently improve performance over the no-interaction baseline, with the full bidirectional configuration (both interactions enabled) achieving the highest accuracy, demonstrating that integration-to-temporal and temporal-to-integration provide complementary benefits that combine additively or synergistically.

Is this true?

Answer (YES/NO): YES